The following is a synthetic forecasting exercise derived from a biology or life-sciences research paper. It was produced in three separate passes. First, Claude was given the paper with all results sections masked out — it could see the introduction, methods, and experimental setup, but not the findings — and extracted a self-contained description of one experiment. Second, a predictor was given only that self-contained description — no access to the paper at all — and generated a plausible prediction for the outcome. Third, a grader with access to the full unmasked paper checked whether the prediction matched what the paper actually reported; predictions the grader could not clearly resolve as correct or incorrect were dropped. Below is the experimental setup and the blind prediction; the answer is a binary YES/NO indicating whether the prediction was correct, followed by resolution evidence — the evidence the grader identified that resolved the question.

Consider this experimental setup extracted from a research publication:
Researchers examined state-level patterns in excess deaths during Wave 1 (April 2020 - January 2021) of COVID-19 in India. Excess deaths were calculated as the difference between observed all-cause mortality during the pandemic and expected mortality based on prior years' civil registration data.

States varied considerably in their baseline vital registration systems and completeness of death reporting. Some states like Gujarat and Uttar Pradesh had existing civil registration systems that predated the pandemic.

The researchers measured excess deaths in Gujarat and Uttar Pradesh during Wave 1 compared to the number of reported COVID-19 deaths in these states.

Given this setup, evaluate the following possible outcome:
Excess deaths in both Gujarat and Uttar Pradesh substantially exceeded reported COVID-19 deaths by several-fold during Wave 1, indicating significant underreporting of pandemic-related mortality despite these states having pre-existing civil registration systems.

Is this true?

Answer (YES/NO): NO